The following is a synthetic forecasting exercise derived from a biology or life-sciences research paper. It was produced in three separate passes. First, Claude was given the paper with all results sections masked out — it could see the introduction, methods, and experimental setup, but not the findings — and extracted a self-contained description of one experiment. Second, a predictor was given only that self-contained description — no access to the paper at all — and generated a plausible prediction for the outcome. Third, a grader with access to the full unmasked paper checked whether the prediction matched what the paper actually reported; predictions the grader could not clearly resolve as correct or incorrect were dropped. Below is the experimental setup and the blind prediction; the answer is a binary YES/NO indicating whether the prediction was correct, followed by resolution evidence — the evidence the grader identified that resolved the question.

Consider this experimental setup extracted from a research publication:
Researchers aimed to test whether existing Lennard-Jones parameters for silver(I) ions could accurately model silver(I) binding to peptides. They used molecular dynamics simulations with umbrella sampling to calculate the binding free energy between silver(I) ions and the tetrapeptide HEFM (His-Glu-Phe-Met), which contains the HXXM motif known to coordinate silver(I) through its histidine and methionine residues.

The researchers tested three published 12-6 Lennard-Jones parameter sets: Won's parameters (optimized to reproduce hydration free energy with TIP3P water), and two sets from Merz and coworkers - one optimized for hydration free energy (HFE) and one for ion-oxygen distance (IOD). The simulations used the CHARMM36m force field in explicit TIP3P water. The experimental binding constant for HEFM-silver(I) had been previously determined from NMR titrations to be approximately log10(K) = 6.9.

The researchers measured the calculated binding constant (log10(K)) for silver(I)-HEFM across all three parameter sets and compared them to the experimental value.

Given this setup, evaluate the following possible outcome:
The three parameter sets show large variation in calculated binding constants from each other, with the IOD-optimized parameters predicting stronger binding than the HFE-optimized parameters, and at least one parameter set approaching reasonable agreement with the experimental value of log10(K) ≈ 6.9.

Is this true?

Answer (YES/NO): NO